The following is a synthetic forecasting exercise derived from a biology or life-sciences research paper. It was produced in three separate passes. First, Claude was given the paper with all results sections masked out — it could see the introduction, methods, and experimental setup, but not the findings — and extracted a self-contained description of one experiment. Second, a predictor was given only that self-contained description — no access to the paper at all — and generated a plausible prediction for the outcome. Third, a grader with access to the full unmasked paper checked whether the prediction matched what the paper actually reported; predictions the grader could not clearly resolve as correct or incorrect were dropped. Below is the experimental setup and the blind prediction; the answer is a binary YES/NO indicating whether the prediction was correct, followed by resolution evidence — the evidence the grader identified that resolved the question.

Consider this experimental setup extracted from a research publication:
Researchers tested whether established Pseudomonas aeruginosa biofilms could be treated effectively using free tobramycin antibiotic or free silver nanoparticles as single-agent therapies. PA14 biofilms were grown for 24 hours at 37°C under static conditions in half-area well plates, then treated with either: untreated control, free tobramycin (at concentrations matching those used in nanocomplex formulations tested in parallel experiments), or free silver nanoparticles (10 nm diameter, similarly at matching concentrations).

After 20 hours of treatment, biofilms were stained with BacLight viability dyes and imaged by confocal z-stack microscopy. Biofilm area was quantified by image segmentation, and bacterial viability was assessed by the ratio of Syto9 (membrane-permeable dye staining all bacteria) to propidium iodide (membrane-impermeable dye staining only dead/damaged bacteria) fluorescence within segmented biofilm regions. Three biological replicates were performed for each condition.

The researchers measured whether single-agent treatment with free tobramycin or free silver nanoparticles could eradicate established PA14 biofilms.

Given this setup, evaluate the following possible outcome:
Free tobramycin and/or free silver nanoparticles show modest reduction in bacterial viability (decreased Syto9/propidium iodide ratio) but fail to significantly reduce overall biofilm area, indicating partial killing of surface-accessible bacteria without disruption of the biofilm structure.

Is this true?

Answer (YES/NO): NO